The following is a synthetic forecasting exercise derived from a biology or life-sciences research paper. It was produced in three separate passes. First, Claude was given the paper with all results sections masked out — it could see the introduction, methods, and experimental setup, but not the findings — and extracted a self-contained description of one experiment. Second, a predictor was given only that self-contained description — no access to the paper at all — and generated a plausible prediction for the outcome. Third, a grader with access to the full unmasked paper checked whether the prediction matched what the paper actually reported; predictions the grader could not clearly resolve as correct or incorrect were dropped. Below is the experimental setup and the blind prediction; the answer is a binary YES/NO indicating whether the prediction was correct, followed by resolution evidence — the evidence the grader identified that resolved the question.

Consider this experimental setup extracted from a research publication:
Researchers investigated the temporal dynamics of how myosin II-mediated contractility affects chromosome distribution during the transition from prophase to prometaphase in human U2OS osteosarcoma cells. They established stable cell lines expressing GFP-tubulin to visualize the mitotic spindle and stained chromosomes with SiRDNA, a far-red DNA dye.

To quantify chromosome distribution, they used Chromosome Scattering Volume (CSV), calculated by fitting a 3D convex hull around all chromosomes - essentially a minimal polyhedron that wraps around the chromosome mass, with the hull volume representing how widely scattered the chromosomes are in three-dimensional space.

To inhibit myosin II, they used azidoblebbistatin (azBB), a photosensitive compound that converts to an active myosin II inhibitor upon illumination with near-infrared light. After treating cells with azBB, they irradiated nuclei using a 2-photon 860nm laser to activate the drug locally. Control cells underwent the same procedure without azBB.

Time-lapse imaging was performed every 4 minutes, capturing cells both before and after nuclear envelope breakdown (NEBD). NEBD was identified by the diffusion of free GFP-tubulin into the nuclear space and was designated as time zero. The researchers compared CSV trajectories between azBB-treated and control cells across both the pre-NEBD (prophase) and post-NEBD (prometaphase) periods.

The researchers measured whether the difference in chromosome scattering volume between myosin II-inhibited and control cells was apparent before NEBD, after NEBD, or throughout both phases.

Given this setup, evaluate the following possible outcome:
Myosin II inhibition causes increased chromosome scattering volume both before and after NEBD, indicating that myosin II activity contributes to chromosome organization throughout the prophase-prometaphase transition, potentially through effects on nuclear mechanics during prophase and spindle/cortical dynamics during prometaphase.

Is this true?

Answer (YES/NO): NO